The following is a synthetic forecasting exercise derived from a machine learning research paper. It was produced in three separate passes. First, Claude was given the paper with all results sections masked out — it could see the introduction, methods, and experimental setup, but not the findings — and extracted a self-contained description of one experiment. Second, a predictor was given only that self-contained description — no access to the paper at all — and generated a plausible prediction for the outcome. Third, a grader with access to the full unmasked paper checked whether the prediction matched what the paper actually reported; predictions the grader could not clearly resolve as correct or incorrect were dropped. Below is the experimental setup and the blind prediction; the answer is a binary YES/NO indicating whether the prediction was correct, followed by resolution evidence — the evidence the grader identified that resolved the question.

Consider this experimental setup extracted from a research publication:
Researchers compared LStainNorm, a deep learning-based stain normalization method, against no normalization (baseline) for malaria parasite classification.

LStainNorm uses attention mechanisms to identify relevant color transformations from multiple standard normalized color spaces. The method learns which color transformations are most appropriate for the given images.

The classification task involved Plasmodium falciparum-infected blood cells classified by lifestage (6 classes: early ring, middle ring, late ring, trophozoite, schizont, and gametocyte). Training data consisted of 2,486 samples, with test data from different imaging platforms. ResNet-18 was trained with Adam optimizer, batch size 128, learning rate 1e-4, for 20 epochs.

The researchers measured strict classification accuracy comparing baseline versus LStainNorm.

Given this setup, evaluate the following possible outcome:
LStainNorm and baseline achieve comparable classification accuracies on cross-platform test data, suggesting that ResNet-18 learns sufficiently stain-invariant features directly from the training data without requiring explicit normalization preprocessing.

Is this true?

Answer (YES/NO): YES